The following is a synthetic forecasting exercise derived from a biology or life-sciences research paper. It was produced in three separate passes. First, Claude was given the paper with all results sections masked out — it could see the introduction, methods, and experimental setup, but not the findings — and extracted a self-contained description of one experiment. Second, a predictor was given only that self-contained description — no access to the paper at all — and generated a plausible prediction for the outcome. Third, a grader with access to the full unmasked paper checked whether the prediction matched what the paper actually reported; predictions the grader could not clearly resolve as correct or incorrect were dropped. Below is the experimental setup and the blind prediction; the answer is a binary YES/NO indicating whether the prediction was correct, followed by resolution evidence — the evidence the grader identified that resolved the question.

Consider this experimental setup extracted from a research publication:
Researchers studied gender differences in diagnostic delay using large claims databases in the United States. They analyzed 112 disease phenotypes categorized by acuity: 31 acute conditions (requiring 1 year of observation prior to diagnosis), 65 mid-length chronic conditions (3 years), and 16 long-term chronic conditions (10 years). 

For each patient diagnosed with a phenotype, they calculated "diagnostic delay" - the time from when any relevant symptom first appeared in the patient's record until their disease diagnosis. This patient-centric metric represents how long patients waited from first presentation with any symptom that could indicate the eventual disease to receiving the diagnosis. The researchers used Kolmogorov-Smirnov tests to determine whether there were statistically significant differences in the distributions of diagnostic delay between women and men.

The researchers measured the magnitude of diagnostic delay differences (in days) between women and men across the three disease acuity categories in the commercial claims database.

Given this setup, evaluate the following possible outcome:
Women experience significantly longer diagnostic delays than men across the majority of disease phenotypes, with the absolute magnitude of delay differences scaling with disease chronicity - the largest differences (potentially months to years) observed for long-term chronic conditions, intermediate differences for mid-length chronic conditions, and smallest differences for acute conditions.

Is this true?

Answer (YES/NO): YES